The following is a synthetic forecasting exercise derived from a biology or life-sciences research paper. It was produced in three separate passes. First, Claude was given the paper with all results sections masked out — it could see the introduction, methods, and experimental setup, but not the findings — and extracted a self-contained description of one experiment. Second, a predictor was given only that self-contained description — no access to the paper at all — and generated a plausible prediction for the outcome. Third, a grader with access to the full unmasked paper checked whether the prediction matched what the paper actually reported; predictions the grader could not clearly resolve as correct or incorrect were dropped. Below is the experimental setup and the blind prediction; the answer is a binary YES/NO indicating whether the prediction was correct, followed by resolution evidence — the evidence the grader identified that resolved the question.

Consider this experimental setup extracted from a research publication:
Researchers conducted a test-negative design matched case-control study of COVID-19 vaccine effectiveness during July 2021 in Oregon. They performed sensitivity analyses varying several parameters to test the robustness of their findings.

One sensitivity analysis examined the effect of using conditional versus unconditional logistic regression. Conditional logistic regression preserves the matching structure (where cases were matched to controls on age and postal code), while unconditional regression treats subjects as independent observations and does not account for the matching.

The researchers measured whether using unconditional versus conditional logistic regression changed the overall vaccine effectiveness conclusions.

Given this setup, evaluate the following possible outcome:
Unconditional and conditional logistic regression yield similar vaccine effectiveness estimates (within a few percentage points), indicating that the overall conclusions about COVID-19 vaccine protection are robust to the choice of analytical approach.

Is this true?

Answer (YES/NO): YES